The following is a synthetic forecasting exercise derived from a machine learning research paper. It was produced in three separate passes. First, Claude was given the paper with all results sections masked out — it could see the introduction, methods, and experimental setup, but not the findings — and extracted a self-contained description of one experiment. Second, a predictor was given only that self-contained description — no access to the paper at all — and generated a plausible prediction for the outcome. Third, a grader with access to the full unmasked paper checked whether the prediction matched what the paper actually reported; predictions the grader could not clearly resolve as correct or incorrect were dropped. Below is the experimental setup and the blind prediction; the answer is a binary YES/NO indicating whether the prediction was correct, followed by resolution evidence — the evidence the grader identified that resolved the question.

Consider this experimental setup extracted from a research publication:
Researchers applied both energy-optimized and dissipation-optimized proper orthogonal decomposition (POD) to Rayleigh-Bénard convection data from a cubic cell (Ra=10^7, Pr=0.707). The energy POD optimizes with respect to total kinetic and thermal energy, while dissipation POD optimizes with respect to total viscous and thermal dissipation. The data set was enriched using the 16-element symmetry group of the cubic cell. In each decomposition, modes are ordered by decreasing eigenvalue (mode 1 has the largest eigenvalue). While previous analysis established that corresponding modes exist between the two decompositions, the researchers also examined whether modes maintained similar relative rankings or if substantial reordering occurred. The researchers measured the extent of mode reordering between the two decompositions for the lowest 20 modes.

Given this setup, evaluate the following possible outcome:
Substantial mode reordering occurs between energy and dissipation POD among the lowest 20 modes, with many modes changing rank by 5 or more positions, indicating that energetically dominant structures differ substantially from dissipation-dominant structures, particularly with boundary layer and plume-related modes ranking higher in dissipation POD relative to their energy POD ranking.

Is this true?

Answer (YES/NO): NO